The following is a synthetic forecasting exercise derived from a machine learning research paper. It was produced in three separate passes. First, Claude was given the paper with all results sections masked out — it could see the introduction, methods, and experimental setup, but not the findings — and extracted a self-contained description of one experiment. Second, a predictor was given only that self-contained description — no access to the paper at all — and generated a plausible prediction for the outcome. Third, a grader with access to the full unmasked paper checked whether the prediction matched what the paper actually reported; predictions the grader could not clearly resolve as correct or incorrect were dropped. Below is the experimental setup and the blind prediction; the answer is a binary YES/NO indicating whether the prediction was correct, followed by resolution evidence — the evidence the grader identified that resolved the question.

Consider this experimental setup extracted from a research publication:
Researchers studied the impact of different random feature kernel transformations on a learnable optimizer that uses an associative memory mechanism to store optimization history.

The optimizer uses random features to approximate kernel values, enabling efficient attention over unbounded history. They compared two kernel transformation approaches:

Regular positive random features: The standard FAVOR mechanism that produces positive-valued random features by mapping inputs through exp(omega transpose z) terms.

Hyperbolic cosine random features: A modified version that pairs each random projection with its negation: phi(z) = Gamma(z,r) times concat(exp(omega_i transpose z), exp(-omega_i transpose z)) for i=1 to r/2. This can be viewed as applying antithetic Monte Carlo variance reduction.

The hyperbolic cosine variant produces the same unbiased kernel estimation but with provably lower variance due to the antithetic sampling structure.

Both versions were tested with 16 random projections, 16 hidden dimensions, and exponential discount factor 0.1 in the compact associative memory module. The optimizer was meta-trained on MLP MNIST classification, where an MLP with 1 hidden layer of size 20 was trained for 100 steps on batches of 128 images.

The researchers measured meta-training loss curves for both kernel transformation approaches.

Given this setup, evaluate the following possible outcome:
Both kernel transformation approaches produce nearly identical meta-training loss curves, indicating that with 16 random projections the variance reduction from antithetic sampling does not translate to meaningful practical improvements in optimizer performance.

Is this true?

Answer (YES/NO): YES